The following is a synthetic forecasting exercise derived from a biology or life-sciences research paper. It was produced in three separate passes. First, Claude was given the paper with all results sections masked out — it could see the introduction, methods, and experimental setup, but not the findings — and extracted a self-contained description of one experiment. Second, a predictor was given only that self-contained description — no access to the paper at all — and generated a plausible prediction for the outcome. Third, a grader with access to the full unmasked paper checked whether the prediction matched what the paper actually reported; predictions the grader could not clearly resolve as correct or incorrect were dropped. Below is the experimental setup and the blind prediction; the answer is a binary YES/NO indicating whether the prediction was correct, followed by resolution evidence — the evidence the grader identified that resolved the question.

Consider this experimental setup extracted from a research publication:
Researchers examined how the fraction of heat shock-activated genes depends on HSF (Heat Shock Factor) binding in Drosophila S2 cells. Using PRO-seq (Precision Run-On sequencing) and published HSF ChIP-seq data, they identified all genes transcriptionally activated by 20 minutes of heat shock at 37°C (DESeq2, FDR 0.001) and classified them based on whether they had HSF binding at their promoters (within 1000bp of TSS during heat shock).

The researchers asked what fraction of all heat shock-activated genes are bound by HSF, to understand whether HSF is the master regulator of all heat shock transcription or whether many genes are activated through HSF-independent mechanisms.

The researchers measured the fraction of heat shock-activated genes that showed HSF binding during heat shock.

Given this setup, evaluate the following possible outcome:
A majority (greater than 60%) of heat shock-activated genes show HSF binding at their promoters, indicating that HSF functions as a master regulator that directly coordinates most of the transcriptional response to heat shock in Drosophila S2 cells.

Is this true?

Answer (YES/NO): NO